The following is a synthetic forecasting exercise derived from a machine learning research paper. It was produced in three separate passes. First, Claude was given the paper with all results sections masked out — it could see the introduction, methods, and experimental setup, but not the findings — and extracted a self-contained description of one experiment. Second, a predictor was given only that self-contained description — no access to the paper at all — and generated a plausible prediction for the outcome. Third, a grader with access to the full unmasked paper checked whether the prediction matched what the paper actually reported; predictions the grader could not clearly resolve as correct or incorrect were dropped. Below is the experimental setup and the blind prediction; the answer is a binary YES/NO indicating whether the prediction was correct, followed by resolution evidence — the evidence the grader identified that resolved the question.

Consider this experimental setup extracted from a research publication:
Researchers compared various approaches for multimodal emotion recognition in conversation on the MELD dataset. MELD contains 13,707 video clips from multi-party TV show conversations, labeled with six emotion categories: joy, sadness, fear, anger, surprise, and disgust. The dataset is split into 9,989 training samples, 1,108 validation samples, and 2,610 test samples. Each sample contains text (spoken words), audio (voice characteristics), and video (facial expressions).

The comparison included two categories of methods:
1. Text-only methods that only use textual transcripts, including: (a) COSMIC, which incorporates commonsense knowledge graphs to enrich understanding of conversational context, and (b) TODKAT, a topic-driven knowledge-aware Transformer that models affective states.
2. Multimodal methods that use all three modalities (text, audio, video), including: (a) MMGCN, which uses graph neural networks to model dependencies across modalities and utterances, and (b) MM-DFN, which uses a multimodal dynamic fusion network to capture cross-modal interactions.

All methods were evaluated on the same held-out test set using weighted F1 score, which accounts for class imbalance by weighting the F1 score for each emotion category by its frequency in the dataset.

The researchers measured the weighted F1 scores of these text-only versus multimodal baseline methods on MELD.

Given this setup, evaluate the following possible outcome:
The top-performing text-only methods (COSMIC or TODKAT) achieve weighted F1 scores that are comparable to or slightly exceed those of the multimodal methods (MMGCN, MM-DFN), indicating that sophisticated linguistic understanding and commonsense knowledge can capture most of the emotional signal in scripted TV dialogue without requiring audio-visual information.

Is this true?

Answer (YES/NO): NO